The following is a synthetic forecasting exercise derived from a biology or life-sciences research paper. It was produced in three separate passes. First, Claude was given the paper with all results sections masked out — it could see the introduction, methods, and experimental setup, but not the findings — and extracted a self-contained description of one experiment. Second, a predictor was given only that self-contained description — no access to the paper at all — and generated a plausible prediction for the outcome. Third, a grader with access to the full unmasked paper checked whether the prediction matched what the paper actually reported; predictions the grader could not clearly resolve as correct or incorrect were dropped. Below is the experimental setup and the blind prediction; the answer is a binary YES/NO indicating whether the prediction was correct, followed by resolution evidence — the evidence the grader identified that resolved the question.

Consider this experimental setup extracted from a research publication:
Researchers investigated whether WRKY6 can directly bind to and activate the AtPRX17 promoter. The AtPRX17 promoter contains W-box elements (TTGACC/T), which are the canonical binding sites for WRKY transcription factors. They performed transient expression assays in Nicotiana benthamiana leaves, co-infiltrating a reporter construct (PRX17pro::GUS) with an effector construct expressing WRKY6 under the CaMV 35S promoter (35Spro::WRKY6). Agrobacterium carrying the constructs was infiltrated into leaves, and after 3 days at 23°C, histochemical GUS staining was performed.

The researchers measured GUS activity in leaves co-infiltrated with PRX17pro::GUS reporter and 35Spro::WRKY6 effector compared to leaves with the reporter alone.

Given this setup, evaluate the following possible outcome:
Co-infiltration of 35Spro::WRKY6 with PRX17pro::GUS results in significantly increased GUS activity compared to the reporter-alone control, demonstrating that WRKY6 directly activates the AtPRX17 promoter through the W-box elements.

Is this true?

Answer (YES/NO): YES